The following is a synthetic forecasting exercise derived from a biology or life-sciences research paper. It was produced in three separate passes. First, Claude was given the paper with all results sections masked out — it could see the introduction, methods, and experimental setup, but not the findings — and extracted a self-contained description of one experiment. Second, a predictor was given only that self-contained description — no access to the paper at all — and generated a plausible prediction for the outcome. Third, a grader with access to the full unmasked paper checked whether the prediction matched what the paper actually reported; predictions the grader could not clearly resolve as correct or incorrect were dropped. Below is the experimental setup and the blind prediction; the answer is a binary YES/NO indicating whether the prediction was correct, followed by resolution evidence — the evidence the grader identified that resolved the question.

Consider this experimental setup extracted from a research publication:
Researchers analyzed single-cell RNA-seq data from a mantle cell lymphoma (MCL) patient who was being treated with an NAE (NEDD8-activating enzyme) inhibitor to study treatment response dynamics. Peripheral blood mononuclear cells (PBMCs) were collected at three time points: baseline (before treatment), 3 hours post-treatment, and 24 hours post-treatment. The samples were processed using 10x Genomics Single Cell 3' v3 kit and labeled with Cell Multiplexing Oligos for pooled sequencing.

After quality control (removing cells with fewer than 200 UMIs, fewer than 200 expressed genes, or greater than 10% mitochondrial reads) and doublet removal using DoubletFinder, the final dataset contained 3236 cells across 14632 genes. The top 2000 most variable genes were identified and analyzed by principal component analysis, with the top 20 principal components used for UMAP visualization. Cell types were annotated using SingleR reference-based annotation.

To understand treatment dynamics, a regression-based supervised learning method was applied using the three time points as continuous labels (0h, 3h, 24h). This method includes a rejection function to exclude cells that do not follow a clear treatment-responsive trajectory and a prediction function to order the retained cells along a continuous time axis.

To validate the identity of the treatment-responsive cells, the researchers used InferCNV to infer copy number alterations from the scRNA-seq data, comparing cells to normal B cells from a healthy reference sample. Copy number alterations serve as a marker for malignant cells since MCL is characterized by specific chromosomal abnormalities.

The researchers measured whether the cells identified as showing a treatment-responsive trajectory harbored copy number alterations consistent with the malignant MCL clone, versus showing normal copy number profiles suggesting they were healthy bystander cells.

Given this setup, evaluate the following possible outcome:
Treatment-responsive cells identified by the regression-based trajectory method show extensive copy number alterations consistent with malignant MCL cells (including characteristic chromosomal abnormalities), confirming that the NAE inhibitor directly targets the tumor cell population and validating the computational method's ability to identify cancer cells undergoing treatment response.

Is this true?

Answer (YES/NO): YES